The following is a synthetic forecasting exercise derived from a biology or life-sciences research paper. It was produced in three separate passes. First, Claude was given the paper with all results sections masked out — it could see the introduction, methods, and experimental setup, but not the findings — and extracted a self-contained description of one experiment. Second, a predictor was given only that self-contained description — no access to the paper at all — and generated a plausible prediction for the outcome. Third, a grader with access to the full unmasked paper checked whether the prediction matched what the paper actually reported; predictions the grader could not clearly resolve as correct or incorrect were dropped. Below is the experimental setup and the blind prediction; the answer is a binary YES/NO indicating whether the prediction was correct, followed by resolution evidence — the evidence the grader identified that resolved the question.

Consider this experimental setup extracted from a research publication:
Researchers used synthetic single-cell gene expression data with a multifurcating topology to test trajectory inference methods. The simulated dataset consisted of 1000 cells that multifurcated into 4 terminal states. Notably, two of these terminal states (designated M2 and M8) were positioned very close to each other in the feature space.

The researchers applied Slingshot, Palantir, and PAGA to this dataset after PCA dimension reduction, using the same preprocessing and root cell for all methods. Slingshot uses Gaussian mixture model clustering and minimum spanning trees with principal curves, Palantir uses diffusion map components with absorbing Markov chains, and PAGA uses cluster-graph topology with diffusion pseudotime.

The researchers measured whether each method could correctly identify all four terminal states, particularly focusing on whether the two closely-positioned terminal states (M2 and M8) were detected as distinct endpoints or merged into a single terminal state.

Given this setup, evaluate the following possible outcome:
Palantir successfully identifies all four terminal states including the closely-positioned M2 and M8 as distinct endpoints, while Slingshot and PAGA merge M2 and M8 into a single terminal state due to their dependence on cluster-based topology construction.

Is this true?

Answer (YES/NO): NO